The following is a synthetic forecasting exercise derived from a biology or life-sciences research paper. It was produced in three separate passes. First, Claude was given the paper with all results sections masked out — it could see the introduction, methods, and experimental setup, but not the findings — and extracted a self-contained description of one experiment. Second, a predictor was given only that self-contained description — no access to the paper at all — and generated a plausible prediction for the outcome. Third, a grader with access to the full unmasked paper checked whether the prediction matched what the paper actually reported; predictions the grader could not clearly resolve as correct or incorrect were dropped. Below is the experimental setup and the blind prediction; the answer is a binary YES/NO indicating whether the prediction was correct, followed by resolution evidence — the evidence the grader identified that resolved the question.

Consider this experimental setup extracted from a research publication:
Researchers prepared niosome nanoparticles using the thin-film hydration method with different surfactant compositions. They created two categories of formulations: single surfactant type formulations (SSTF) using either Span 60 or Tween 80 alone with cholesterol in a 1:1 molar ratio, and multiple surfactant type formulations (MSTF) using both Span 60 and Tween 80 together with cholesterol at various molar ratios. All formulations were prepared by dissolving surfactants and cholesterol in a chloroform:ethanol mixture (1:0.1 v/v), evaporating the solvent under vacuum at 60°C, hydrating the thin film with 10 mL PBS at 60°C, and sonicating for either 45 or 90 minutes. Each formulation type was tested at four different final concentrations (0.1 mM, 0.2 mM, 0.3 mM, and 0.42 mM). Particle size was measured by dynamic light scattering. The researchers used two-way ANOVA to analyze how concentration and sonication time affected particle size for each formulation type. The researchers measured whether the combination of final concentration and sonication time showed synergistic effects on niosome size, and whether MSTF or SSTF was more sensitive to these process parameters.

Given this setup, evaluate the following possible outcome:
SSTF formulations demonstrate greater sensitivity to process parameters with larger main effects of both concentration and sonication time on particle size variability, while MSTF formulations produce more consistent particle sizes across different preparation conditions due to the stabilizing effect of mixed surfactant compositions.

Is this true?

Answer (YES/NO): NO